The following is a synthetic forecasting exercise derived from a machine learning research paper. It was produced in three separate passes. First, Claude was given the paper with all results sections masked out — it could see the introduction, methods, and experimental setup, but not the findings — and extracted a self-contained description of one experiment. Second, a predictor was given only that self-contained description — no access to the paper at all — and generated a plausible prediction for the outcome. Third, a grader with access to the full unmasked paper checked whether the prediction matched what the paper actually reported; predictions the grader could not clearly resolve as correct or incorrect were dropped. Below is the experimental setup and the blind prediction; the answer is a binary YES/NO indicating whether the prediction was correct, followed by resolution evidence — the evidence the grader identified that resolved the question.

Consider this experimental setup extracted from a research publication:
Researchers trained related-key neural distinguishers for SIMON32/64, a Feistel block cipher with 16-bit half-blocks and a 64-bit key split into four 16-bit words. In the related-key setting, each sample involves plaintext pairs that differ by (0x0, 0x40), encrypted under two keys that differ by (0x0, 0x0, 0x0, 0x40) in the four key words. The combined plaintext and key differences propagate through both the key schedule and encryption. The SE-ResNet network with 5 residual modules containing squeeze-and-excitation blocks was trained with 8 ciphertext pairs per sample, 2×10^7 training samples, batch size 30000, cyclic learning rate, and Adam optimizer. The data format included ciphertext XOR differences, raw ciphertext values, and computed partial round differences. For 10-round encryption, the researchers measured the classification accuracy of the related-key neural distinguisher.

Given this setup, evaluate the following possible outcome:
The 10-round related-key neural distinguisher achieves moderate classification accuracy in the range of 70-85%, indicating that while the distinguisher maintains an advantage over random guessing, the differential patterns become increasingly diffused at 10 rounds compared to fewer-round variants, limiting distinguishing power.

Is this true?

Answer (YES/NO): NO